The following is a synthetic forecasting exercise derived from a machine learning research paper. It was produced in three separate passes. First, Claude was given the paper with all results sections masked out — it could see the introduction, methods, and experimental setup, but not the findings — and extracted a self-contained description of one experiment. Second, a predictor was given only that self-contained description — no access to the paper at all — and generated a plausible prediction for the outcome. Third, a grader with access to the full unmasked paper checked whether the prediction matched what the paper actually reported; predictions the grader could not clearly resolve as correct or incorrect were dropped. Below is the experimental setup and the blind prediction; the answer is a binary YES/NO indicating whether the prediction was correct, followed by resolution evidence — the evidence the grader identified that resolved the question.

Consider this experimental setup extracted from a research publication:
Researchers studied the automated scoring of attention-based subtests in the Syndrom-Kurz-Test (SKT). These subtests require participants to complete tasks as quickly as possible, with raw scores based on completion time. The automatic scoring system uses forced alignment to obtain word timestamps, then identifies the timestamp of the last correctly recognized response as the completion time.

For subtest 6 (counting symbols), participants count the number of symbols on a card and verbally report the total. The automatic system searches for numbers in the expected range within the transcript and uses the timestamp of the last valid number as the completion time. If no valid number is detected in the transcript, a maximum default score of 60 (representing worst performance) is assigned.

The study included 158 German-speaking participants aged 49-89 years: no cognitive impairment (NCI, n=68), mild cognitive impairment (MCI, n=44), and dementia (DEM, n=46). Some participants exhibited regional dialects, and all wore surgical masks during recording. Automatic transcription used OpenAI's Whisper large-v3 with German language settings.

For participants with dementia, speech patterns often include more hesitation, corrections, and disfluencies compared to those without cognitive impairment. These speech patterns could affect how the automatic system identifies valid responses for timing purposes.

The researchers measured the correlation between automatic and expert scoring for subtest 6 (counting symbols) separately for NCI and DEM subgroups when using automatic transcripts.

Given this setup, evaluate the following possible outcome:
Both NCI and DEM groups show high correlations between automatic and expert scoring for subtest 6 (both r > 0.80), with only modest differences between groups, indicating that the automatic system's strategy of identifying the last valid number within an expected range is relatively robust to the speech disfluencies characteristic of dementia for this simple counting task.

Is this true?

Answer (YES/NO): NO